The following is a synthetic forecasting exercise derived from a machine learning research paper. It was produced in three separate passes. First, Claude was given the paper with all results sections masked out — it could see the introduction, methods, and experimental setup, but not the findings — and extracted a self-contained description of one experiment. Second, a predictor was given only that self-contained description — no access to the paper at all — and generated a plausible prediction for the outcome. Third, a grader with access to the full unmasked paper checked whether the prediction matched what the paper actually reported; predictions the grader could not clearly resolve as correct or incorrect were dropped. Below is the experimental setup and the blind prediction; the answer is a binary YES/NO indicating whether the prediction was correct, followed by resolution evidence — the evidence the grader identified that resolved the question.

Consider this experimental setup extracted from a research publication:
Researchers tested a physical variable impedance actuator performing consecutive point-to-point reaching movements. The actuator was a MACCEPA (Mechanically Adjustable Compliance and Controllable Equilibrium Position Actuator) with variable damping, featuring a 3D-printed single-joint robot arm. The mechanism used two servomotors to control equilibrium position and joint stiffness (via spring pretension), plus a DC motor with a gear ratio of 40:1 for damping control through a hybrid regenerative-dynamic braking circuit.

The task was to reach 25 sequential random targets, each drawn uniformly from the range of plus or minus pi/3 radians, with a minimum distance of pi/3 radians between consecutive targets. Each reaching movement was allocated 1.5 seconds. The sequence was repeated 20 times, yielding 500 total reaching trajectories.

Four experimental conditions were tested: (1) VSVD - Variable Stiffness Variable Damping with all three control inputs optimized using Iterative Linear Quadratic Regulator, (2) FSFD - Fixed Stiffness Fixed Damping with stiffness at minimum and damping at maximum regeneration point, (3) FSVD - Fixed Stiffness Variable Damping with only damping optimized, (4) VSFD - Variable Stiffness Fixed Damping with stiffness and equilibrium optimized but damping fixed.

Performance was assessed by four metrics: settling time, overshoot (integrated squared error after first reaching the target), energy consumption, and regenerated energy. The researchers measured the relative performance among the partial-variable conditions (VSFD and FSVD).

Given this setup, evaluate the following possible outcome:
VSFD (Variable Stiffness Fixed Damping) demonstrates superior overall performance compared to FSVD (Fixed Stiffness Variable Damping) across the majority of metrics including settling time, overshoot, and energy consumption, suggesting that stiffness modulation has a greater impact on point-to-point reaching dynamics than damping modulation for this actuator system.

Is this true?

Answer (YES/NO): YES